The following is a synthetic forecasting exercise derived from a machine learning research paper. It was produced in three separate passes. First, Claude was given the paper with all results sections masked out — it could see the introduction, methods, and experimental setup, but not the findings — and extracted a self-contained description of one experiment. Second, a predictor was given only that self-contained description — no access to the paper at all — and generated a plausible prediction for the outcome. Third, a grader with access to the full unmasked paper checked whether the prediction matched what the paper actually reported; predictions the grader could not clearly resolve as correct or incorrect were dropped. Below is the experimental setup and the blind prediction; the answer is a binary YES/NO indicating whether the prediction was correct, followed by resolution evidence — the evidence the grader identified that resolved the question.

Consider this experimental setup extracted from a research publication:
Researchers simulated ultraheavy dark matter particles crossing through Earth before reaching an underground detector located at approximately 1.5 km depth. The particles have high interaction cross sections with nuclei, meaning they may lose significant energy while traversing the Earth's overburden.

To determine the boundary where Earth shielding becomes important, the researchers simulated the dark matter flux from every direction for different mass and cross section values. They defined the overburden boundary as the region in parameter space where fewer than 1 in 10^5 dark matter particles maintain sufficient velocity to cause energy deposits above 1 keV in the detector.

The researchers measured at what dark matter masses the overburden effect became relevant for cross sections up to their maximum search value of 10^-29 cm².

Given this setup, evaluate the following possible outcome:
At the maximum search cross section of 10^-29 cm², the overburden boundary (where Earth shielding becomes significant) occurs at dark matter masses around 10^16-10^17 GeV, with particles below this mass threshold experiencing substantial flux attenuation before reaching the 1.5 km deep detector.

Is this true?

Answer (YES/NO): NO